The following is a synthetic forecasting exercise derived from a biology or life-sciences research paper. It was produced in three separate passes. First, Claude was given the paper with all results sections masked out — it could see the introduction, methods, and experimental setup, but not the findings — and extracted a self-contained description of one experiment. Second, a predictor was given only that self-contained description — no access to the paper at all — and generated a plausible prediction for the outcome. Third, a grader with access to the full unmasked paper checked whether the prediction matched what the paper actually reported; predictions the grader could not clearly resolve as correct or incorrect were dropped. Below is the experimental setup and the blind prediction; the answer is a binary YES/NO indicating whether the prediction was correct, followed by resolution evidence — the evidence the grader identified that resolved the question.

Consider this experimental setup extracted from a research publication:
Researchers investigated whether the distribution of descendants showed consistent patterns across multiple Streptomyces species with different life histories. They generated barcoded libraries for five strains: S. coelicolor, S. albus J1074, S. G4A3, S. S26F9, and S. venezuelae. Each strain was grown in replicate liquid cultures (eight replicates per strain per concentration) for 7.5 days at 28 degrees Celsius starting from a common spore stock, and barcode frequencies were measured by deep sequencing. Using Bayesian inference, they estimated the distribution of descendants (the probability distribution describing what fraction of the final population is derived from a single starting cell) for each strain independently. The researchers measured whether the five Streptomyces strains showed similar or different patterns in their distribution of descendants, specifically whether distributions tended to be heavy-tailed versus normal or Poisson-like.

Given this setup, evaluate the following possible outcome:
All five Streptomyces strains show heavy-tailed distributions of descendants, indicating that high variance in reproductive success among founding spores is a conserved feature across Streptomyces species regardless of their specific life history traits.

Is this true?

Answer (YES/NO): YES